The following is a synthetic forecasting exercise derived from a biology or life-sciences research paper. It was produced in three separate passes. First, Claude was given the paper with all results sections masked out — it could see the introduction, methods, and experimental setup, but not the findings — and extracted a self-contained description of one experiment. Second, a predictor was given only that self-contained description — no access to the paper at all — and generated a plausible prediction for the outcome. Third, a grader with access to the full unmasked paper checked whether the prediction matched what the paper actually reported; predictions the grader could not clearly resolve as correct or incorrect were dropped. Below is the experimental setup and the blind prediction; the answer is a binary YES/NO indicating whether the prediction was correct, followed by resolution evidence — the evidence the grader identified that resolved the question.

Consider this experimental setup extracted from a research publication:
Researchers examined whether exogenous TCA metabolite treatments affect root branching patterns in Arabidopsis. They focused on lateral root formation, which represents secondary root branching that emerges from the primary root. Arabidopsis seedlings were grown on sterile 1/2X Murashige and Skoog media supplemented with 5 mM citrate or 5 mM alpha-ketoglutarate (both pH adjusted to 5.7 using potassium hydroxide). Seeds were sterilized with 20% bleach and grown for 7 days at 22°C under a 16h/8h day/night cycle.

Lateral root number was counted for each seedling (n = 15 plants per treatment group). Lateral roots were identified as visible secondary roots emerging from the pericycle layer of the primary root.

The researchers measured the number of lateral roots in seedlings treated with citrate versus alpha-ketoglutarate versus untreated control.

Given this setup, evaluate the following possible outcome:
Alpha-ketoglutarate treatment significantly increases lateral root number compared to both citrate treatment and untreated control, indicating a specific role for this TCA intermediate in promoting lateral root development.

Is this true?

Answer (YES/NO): YES